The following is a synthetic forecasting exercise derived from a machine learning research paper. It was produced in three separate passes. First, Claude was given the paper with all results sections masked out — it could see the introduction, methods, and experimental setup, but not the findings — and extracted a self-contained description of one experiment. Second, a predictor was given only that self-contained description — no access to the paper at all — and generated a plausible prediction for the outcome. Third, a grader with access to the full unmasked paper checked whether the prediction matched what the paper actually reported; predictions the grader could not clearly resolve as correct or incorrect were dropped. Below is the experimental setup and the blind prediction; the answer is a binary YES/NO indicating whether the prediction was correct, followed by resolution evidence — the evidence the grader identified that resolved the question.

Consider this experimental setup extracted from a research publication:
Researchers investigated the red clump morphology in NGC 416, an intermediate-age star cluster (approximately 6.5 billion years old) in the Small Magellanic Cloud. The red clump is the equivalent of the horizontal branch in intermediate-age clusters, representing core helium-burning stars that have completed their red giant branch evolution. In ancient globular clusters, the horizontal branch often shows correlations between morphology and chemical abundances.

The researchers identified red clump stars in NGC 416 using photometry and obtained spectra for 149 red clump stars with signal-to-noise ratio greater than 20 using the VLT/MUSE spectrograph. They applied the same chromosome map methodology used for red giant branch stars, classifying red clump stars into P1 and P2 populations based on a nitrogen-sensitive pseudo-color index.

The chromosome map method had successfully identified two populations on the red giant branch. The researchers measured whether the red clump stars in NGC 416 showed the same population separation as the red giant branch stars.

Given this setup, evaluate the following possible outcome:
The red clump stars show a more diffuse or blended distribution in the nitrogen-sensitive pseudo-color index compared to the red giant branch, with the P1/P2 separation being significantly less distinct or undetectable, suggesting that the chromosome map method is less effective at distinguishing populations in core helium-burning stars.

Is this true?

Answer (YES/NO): NO